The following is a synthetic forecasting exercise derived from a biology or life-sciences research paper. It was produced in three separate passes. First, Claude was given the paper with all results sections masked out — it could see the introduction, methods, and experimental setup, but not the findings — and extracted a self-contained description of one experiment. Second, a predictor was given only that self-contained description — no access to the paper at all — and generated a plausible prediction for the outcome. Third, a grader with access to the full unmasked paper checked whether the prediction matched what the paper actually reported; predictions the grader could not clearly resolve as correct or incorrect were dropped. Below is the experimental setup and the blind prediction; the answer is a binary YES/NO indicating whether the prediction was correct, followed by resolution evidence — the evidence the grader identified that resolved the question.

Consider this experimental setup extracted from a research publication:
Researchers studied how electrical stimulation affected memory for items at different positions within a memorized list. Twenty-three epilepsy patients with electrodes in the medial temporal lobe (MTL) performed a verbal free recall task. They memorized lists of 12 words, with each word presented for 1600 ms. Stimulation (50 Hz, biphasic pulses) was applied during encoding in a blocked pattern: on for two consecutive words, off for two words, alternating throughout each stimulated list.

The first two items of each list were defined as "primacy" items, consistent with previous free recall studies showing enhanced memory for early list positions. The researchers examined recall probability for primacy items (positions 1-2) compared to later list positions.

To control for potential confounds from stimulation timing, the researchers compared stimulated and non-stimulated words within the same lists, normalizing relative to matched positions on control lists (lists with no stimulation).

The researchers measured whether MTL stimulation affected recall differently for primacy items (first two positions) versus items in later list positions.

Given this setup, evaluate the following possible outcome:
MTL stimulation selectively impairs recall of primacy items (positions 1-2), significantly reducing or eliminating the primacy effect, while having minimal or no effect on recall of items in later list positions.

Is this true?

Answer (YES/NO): YES